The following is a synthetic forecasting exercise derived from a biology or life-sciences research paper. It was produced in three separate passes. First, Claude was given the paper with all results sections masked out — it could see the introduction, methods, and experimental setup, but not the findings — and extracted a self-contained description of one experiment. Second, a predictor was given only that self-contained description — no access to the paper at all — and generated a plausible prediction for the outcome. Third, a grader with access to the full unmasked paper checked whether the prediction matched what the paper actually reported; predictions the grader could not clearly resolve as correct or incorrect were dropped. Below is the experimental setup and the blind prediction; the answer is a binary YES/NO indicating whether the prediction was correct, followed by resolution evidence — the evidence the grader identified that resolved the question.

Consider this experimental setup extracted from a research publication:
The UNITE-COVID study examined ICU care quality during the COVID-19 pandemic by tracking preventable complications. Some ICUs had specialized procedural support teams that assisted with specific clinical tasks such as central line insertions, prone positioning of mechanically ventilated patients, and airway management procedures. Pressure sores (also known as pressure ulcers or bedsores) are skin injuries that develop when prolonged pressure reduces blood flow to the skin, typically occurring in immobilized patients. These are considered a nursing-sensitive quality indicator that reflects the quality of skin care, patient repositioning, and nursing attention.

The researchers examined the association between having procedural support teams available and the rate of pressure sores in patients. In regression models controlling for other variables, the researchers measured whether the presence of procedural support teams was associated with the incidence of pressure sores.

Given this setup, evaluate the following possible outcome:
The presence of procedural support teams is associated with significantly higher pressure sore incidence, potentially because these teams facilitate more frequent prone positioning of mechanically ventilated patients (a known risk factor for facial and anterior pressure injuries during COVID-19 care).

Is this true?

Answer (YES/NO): NO